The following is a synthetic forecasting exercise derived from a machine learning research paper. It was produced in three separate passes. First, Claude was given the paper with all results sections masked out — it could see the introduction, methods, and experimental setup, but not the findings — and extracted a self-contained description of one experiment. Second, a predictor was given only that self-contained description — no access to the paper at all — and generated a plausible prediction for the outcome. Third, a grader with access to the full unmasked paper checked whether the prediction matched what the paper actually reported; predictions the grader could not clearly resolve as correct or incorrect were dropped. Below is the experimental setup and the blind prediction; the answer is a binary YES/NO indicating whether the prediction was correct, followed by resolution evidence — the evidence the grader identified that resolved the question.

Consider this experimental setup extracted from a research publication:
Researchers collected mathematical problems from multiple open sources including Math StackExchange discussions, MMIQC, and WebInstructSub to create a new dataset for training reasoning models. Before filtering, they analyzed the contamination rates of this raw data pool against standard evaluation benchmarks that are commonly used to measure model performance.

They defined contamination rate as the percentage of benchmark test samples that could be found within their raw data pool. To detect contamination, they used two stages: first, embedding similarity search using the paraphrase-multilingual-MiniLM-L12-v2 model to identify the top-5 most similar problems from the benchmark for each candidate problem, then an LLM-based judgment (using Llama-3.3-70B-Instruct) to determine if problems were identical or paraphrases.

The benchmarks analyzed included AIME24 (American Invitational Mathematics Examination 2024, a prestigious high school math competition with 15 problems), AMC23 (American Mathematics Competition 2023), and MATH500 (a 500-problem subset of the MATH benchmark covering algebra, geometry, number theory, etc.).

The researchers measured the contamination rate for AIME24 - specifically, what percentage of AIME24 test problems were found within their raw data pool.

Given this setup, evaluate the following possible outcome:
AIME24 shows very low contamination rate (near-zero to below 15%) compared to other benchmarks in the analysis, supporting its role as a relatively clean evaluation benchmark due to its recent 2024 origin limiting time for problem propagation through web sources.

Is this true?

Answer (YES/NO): NO